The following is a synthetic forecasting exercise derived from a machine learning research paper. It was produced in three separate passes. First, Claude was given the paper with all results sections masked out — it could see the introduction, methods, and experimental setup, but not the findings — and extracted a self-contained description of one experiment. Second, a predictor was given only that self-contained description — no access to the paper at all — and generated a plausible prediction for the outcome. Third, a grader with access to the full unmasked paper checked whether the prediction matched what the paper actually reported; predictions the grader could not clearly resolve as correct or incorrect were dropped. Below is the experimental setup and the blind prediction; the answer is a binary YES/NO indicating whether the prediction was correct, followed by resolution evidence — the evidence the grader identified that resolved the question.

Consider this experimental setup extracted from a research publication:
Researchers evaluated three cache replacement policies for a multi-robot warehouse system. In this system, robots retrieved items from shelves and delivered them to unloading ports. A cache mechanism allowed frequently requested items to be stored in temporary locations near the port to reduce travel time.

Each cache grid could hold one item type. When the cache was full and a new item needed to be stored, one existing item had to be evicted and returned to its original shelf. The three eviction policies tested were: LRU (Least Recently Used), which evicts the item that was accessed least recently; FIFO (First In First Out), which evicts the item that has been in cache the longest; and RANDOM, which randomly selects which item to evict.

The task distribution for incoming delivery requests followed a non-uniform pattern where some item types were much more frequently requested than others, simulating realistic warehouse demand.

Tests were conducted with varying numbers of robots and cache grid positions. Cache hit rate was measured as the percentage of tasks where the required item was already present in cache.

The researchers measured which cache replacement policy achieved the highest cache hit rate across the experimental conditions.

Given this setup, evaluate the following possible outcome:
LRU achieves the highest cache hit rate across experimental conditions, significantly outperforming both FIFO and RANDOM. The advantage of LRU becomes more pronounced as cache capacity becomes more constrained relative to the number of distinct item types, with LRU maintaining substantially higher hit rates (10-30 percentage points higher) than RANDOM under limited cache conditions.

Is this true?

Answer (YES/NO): NO